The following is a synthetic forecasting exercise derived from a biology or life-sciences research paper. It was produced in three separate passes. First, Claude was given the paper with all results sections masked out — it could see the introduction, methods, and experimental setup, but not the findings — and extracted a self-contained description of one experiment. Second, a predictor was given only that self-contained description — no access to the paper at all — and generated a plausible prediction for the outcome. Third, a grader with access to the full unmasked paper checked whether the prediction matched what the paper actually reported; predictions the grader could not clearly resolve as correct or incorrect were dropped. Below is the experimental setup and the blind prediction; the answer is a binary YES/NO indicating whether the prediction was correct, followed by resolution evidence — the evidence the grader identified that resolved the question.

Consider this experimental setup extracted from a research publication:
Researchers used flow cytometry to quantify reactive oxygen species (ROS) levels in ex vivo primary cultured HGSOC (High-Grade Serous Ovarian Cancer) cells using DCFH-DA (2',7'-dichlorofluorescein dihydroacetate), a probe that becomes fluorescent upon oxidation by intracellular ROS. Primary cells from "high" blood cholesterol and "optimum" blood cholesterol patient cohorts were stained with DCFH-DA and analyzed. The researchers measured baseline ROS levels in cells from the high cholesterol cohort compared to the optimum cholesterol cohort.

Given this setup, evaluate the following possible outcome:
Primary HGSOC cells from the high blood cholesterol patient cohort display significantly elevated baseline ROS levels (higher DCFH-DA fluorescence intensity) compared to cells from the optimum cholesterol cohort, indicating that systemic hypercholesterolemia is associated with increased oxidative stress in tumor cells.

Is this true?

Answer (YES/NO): YES